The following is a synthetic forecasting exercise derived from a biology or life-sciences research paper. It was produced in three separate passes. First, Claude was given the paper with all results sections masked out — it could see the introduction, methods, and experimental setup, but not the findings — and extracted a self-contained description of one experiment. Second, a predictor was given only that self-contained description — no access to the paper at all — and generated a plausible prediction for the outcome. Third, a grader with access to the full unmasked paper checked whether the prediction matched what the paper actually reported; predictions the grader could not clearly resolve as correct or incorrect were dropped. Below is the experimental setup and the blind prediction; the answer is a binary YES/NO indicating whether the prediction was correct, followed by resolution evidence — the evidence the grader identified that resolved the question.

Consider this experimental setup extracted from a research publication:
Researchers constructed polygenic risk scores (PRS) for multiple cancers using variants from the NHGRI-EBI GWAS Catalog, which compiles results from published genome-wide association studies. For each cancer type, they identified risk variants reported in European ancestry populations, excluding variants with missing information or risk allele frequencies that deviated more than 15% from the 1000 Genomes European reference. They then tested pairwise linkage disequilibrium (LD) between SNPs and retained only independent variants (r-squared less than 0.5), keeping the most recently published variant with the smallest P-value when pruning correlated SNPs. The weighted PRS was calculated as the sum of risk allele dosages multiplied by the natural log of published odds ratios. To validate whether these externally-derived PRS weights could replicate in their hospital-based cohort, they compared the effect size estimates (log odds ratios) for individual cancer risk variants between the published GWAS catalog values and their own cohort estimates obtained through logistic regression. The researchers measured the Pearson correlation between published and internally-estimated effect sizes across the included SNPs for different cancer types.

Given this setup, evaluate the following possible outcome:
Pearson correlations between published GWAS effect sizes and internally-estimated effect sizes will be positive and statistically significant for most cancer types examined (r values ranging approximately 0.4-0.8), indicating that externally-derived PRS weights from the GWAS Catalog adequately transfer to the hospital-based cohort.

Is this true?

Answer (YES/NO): NO